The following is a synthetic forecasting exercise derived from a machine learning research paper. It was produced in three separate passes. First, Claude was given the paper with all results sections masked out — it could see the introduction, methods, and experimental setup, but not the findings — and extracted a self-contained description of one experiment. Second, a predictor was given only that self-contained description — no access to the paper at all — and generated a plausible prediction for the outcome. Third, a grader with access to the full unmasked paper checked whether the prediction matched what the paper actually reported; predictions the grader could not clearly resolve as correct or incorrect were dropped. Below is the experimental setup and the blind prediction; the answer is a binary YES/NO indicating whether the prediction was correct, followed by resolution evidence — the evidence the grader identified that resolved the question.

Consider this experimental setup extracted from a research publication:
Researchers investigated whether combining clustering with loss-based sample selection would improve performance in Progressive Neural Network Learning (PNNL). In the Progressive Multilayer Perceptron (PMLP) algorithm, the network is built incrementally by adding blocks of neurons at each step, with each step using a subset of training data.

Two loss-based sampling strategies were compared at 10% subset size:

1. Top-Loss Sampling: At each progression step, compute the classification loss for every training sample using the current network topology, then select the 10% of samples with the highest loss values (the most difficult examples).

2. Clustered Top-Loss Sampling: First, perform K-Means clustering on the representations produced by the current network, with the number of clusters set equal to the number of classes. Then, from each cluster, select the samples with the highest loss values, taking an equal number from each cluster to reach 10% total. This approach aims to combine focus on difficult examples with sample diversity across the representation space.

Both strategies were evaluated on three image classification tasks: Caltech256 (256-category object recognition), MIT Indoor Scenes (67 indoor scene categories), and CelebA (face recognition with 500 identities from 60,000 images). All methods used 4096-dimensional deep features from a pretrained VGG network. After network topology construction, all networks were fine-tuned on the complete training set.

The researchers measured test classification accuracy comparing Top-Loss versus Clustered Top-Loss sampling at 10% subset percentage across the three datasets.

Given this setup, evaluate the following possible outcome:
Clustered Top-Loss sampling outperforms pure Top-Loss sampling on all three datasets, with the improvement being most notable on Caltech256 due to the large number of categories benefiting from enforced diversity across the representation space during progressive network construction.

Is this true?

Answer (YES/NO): YES